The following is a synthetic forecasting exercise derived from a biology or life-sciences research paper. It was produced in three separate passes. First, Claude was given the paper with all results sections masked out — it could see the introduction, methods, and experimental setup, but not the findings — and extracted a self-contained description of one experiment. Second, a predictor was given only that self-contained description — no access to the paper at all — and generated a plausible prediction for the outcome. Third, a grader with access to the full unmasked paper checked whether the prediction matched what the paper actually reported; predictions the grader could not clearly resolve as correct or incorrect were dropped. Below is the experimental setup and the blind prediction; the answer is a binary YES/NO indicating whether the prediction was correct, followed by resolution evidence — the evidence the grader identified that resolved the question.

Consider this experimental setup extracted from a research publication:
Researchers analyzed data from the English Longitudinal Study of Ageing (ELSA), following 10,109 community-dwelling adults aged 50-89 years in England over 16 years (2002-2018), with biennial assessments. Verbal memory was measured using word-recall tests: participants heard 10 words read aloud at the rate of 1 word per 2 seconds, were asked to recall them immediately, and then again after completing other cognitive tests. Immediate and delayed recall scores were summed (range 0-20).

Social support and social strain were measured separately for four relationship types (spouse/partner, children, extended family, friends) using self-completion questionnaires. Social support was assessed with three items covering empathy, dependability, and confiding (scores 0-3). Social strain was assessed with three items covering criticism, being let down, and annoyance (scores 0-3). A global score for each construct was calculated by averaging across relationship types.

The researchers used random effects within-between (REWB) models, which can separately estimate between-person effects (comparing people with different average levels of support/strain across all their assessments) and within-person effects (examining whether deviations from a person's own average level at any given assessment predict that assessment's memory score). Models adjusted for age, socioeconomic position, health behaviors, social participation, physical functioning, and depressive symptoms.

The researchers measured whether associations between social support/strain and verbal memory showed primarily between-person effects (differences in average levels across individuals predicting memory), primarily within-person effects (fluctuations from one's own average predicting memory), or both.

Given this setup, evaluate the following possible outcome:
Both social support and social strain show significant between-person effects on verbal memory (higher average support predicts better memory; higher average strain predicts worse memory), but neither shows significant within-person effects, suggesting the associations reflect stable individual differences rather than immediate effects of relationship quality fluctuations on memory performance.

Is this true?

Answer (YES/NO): NO